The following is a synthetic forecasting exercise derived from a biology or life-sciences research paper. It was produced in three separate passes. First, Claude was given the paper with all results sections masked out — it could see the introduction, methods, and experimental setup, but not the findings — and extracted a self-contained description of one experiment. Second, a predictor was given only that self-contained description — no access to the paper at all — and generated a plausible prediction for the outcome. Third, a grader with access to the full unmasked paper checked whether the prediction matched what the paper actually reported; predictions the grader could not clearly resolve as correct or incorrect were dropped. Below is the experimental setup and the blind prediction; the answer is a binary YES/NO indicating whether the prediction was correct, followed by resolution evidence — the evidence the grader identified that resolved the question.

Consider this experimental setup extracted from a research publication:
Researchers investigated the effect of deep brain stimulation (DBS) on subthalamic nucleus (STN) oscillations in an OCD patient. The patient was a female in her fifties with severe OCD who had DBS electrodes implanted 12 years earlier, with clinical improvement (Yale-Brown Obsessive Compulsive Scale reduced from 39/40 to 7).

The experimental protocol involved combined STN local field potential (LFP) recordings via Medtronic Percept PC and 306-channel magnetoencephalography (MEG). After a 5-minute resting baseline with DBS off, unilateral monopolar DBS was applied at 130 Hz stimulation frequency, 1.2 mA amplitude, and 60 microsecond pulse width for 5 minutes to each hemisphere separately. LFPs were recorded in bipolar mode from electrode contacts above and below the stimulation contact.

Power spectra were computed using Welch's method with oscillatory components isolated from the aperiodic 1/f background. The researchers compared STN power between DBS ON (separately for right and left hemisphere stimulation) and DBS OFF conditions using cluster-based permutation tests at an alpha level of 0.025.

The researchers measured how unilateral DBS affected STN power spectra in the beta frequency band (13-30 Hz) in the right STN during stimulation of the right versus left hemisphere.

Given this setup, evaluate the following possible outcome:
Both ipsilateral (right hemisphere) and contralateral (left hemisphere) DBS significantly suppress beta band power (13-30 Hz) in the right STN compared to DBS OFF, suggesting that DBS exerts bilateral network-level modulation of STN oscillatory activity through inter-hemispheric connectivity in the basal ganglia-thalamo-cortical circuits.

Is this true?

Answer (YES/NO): YES